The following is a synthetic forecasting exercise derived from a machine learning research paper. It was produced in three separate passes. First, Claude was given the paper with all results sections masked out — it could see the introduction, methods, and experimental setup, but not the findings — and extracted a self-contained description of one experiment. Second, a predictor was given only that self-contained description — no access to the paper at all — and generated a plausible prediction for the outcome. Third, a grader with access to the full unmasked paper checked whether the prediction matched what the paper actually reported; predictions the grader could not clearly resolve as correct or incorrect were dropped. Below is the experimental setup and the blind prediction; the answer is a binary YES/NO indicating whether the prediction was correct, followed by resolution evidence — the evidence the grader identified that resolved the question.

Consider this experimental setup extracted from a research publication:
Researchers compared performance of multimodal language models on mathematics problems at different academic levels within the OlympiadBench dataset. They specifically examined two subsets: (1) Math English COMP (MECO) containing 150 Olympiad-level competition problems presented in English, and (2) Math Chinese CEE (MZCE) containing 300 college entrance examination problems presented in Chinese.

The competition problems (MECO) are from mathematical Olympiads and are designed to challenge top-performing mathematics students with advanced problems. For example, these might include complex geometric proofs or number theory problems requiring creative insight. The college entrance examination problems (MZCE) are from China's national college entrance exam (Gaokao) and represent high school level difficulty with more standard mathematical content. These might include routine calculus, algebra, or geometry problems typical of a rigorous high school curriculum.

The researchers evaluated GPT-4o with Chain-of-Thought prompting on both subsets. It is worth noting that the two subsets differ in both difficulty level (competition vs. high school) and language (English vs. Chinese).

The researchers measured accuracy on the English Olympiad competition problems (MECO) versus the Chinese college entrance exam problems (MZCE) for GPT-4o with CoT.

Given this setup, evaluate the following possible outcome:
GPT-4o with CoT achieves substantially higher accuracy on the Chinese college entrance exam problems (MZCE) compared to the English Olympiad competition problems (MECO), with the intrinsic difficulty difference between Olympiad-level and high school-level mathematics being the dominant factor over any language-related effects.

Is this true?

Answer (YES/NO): NO